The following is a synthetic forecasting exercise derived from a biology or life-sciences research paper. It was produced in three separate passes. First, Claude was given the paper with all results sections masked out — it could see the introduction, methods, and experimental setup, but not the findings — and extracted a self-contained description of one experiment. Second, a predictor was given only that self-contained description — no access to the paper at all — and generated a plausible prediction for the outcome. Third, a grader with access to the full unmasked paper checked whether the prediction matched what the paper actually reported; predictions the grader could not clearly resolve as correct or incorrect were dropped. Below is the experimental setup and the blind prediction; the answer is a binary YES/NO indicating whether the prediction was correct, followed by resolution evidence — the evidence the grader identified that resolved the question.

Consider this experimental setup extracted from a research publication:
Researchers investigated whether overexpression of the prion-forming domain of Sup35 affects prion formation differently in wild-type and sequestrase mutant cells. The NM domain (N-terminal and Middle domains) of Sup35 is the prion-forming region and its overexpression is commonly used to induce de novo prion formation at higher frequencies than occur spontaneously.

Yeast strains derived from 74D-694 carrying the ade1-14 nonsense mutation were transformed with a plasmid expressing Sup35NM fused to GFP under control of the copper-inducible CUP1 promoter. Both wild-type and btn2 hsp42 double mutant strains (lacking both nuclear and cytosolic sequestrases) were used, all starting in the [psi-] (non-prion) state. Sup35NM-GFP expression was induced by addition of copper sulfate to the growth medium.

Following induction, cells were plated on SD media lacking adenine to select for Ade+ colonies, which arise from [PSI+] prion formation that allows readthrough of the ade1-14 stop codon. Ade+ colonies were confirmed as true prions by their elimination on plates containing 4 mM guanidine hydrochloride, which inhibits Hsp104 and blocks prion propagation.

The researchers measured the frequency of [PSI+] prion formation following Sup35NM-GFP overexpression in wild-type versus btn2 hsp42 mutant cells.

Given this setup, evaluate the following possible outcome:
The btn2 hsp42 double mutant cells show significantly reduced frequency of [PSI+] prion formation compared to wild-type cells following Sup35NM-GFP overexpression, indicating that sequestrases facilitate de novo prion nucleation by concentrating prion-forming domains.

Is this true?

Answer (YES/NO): NO